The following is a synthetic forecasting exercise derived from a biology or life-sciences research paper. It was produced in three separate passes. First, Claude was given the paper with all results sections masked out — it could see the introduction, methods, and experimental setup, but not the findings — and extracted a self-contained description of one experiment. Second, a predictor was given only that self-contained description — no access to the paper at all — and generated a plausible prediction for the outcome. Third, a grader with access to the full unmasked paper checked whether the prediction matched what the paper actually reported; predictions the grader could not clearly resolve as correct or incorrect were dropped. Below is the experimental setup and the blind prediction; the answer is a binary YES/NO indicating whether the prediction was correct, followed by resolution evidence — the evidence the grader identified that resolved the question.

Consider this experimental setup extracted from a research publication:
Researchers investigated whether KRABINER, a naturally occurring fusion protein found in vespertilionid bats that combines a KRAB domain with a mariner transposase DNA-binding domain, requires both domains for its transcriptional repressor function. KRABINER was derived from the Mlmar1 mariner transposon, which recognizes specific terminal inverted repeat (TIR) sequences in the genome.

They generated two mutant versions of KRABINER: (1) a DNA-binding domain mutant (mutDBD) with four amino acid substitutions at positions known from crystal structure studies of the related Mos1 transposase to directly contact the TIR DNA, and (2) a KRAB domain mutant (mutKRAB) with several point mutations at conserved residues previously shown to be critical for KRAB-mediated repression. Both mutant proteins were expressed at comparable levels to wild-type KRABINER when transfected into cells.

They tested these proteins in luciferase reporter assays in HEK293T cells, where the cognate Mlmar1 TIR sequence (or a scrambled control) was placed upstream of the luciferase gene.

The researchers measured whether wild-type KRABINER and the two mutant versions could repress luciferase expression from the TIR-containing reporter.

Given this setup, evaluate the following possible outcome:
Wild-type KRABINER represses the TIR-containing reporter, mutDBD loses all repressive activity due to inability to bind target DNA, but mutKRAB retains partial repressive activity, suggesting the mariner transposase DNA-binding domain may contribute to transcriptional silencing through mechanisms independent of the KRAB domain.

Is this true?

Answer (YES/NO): NO